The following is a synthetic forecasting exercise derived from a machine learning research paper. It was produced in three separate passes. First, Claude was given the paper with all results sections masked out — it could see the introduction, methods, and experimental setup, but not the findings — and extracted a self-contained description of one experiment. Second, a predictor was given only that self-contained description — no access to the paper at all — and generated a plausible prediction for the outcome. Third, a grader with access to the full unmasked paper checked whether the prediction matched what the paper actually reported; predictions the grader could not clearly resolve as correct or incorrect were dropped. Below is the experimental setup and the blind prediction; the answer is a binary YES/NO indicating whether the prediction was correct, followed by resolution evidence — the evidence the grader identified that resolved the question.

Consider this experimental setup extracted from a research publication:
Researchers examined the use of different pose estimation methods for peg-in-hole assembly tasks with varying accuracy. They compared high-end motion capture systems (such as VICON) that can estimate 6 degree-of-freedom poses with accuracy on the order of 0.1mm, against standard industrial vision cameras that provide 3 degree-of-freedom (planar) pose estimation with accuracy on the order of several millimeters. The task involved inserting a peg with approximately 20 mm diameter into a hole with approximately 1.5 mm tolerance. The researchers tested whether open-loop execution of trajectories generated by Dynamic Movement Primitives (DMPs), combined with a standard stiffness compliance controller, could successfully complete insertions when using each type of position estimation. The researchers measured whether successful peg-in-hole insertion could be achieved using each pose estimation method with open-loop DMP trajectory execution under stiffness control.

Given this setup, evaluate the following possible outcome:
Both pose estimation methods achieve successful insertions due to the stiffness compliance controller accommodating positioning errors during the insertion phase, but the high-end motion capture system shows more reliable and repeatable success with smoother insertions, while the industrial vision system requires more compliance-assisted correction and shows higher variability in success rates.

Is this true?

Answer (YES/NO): NO